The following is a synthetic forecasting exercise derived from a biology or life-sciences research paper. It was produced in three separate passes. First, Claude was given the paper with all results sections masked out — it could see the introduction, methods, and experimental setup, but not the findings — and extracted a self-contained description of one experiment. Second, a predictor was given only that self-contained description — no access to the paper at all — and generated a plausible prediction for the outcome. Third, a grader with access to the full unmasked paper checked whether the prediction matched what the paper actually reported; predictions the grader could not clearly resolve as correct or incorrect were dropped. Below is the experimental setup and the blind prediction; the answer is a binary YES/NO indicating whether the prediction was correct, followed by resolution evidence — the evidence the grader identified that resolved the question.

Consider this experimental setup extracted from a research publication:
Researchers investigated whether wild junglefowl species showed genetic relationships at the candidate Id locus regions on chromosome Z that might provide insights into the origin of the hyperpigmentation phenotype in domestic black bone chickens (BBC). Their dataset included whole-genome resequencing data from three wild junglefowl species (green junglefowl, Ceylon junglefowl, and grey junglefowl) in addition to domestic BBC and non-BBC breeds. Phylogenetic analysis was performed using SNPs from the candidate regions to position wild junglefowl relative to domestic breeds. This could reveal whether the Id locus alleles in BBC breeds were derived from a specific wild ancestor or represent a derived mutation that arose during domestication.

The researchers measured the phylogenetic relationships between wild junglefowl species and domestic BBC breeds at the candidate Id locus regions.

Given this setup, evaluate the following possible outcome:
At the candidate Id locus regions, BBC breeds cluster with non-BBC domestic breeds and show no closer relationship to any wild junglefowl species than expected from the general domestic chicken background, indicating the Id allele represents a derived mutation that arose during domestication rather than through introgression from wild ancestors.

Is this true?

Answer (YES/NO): NO